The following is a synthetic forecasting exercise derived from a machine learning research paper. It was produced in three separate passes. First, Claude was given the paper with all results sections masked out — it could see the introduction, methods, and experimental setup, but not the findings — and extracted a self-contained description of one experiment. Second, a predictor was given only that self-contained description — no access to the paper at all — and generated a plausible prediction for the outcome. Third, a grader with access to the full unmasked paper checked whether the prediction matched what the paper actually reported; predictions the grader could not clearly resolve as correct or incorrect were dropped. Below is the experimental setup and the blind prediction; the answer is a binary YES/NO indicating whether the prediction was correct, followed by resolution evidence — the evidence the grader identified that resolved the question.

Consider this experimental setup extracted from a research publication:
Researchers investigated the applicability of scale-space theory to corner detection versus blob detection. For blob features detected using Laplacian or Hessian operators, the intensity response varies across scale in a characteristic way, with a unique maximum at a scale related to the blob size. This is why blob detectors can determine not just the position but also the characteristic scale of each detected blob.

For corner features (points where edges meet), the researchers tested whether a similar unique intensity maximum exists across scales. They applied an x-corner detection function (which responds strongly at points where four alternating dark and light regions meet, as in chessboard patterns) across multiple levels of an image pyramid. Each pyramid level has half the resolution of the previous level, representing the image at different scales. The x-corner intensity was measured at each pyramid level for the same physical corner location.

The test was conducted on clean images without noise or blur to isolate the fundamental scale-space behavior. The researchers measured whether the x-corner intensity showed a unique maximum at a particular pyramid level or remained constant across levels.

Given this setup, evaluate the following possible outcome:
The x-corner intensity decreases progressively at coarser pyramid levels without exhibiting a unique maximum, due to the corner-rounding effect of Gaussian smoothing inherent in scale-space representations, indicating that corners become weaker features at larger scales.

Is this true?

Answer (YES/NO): NO